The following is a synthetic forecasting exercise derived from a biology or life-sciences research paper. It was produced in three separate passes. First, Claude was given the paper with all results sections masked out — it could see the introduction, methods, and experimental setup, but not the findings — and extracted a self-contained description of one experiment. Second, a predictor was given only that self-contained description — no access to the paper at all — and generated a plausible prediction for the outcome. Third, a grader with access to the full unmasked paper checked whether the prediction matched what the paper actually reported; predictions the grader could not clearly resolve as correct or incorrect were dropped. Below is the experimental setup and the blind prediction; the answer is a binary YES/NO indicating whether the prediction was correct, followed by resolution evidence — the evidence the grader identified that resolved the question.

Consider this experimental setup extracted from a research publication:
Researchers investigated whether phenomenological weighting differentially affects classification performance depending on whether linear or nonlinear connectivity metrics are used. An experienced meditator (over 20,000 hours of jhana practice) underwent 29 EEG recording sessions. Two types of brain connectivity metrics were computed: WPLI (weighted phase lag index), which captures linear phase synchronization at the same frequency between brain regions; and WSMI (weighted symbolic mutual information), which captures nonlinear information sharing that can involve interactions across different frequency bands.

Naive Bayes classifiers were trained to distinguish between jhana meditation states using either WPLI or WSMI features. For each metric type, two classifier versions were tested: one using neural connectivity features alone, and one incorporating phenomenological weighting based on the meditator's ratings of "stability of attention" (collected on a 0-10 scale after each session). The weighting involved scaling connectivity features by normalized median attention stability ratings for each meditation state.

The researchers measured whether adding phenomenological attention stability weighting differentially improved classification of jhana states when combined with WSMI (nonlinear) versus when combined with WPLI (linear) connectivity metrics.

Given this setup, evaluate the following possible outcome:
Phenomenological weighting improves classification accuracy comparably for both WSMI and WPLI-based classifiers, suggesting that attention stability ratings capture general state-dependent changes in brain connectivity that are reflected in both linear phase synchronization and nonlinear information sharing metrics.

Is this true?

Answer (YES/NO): NO